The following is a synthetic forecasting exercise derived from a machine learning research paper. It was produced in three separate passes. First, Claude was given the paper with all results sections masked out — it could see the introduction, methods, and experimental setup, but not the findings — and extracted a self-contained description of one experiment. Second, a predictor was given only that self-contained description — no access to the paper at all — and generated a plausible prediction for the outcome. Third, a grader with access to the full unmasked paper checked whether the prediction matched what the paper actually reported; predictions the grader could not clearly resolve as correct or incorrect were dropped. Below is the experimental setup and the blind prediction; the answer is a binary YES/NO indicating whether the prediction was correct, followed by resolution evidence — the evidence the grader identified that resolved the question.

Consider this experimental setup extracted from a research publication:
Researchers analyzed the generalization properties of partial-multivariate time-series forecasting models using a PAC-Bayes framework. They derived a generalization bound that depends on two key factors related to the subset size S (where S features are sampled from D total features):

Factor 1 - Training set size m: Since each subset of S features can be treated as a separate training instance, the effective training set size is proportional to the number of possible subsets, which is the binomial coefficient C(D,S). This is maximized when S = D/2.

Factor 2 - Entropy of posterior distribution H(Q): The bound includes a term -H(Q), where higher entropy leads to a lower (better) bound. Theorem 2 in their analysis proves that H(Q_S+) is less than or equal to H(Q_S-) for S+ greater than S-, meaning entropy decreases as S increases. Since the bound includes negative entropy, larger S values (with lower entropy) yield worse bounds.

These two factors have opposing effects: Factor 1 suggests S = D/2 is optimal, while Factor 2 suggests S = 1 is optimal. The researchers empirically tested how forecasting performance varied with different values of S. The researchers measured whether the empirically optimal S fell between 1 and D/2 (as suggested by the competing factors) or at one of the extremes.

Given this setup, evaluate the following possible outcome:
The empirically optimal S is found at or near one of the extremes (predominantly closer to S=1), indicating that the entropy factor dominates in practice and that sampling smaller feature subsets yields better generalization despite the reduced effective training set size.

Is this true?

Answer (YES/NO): NO